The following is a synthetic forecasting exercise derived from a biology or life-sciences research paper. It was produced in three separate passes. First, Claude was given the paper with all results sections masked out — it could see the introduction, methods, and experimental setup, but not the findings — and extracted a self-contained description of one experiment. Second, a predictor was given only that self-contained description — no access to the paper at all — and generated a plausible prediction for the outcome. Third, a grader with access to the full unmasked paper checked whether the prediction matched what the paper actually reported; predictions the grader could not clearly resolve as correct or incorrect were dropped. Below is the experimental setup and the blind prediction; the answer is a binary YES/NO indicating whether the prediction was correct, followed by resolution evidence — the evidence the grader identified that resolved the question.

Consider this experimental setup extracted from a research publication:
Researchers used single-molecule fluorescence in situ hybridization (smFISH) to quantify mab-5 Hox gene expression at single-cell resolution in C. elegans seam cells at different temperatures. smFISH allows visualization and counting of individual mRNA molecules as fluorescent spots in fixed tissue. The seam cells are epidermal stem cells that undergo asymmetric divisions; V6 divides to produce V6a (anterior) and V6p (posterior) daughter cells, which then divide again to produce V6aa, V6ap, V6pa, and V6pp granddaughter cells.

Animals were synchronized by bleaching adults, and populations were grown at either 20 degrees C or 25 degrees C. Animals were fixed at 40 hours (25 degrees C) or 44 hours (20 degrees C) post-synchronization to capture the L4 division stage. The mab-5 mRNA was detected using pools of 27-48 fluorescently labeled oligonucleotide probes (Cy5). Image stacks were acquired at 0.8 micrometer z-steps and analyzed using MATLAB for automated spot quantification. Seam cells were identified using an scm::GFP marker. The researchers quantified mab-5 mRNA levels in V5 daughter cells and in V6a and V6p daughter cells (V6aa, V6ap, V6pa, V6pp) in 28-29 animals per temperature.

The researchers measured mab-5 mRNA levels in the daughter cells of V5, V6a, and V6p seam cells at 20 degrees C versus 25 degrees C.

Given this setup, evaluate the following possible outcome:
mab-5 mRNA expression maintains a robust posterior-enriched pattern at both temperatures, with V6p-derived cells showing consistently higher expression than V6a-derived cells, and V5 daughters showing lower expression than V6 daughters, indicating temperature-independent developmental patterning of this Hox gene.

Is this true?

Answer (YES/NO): NO